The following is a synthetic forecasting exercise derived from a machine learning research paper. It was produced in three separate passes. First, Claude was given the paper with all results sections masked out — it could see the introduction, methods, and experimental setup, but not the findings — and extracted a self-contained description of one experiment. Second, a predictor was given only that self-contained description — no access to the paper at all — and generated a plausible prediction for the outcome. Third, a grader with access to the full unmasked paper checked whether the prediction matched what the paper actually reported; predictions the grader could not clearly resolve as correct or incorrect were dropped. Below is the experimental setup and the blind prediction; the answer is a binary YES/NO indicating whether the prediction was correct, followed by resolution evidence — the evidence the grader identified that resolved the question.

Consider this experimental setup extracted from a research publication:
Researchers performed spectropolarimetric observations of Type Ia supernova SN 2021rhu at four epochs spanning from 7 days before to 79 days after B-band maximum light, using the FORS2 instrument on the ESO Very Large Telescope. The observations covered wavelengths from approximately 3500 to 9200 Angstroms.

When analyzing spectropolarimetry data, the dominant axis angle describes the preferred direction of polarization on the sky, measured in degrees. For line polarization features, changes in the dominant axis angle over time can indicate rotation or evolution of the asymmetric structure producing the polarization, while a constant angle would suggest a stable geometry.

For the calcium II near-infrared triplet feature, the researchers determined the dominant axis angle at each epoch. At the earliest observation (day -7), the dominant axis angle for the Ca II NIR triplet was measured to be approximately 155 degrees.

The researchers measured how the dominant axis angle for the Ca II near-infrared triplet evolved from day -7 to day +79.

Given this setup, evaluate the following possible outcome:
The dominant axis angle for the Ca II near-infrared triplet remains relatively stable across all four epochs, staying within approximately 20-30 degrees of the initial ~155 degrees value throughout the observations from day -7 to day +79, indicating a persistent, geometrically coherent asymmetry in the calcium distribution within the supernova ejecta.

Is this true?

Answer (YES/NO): NO